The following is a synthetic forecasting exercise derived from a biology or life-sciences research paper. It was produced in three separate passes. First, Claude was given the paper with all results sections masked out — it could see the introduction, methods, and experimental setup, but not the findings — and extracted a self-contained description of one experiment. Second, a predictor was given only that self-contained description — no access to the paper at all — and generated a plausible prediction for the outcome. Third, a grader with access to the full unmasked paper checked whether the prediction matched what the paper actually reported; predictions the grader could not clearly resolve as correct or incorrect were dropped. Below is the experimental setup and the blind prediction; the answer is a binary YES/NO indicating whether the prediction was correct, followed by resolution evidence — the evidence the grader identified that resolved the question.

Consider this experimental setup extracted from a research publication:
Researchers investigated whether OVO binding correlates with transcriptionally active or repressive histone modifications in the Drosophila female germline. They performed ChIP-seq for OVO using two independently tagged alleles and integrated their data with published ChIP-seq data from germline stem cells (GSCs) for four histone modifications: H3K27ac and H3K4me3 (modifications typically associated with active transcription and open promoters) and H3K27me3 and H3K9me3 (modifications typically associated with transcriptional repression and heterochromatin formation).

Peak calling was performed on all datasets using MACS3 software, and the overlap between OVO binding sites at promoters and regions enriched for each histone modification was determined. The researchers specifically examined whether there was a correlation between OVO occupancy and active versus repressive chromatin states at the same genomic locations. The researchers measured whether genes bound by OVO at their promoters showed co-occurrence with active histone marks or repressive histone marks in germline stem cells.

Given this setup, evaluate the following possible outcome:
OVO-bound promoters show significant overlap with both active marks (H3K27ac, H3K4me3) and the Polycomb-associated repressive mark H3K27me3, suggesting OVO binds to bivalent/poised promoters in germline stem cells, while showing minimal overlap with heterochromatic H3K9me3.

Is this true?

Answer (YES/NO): NO